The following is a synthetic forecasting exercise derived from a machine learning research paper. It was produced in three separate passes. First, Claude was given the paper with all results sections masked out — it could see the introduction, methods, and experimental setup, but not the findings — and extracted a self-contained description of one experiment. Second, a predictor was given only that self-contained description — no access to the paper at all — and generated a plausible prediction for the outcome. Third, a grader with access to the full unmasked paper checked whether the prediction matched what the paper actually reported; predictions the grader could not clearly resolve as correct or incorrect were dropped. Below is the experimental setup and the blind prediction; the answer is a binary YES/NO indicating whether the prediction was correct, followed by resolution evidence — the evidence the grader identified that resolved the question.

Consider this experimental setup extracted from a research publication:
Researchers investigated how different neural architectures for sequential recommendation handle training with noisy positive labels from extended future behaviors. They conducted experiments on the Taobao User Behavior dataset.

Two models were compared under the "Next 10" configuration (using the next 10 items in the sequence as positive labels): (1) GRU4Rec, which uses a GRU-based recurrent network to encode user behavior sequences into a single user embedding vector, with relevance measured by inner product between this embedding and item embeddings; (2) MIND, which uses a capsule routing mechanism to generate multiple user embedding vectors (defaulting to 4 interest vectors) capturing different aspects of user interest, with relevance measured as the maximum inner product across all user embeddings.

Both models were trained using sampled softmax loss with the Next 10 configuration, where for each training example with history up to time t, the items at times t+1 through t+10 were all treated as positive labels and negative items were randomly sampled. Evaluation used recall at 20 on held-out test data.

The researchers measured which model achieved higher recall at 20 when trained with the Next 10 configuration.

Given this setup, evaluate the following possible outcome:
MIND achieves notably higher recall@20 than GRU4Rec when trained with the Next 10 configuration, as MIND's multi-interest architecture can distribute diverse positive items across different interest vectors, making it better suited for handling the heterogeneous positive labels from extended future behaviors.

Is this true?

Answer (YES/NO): YES